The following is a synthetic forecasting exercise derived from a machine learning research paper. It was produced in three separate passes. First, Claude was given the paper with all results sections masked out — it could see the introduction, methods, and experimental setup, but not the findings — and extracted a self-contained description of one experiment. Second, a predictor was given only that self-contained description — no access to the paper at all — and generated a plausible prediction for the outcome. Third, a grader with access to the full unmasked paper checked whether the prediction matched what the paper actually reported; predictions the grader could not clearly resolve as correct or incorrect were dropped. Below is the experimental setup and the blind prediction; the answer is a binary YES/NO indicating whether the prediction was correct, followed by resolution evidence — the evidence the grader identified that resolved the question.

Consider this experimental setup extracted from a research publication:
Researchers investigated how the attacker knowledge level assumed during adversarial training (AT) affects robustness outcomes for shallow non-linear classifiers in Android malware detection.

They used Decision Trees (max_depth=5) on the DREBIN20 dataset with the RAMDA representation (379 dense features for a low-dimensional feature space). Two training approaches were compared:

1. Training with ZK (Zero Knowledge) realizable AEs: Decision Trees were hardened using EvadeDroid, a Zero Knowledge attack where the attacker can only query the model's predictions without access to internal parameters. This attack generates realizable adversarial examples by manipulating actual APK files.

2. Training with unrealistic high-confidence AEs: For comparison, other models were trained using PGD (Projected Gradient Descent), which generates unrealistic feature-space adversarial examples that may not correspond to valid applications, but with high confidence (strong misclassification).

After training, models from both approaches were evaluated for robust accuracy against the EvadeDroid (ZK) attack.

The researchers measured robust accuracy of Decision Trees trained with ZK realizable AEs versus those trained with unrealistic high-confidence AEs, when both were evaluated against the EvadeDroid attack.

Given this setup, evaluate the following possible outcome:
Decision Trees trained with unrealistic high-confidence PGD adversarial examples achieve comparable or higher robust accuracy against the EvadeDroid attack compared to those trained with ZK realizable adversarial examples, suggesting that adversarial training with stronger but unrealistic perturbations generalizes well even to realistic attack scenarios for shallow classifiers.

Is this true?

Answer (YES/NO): YES